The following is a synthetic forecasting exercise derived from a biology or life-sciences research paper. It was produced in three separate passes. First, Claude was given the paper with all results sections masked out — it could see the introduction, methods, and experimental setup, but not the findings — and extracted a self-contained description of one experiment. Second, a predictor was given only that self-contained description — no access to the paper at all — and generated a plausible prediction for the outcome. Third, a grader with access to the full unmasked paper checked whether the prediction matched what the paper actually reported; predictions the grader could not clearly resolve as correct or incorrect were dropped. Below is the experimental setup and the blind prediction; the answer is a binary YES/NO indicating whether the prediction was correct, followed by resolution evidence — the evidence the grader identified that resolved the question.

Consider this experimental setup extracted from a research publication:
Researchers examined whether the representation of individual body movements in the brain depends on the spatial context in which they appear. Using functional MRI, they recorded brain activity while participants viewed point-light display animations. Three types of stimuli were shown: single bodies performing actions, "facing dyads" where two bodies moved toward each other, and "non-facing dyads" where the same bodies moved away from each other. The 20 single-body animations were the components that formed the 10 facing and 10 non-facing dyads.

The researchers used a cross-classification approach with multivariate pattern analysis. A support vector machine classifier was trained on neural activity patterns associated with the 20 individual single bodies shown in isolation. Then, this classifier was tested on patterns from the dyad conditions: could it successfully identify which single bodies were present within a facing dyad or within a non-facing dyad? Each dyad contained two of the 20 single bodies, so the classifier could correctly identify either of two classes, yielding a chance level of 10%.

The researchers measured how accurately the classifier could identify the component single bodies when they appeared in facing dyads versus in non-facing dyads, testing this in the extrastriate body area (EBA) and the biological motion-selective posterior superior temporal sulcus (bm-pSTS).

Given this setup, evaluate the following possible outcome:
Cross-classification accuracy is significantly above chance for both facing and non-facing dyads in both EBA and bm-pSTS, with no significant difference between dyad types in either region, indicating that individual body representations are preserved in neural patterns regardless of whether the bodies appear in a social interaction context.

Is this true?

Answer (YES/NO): NO